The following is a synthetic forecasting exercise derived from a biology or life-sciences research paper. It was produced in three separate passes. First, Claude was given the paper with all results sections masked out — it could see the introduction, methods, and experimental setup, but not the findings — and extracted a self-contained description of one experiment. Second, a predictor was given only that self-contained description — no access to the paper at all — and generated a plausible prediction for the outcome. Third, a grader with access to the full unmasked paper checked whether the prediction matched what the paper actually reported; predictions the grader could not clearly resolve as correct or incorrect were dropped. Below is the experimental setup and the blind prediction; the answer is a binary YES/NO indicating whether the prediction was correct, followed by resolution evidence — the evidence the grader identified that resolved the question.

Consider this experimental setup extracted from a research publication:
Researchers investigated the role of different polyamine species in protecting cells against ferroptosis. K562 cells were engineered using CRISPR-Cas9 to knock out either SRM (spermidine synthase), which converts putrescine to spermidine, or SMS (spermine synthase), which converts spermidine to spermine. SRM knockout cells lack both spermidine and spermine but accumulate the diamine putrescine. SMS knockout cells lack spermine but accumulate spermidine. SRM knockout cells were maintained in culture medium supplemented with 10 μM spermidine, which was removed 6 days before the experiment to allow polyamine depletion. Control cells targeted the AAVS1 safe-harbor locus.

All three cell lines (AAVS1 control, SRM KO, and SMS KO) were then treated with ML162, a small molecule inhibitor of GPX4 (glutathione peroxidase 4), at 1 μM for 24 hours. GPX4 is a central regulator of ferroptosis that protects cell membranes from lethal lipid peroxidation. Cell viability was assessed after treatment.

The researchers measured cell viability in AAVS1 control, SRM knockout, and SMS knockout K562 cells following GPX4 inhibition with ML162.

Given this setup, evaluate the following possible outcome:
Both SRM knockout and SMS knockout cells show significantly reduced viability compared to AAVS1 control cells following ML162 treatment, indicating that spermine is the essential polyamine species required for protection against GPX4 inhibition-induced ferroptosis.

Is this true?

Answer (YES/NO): NO